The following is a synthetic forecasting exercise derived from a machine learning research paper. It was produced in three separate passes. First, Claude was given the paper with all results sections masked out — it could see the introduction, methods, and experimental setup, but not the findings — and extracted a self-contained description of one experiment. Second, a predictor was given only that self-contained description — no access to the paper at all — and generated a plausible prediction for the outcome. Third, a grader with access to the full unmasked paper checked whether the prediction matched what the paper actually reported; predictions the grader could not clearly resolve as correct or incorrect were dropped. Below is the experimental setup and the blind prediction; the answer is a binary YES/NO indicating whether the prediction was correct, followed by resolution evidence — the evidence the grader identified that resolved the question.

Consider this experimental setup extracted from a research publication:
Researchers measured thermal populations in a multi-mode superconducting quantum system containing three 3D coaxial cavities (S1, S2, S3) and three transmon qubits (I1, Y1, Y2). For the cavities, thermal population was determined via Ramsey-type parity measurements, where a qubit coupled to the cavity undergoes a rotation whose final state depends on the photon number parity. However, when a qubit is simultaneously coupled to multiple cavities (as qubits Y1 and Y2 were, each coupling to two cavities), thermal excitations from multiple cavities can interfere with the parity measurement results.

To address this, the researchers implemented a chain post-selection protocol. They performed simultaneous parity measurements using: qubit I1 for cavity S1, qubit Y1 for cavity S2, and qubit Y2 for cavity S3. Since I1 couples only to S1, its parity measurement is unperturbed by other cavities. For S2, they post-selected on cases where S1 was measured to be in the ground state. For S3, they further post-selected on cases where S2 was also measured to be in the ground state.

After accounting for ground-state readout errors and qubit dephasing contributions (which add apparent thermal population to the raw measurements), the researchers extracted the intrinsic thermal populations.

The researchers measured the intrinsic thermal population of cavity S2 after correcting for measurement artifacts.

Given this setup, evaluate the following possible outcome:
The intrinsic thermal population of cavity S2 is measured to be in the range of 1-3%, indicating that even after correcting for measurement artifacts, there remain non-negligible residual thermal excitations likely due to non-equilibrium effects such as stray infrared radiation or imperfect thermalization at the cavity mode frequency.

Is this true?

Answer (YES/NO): NO